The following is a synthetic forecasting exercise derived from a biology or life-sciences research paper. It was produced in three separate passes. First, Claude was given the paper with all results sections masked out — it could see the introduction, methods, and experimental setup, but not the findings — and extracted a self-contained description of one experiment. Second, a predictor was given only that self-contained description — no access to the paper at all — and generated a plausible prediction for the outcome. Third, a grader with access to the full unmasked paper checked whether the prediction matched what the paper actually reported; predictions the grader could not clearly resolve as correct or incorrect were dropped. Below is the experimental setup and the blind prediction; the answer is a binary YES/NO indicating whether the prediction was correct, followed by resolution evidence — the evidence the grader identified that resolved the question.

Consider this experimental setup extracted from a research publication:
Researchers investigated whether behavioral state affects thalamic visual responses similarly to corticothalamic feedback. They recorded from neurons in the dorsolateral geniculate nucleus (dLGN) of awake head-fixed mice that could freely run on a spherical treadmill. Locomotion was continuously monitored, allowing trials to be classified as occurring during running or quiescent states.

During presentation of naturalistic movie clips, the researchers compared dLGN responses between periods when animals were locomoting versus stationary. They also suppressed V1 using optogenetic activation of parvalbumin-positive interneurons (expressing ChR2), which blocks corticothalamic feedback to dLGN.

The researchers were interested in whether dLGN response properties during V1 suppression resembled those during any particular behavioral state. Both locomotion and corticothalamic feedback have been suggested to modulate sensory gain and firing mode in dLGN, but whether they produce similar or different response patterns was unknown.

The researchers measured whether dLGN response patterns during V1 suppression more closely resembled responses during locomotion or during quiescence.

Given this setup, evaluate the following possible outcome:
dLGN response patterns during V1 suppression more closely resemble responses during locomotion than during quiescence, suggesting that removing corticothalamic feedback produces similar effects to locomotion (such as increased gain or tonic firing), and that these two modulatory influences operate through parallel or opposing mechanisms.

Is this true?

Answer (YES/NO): NO